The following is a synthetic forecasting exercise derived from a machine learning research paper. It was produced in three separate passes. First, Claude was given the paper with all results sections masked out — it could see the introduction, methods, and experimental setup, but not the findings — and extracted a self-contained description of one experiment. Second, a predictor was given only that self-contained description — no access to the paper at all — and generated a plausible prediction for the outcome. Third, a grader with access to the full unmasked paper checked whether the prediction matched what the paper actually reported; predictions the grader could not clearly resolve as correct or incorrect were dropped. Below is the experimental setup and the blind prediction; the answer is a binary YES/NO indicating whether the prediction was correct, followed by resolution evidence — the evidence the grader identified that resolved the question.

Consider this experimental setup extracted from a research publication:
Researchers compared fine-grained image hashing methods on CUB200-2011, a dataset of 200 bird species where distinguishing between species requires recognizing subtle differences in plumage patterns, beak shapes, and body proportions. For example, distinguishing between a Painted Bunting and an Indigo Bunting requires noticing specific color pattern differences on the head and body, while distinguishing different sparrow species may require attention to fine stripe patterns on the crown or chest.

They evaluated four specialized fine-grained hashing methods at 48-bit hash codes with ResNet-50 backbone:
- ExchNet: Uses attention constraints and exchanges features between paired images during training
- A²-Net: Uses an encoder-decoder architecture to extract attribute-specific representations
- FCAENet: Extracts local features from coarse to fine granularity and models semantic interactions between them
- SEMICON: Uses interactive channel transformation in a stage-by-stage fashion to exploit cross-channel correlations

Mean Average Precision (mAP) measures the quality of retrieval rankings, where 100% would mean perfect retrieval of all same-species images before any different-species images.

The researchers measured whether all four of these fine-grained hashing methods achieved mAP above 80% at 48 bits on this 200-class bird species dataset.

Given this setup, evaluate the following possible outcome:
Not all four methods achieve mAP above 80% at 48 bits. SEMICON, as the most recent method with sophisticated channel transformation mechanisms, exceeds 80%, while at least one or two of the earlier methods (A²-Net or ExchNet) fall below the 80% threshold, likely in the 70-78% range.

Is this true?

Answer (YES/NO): NO